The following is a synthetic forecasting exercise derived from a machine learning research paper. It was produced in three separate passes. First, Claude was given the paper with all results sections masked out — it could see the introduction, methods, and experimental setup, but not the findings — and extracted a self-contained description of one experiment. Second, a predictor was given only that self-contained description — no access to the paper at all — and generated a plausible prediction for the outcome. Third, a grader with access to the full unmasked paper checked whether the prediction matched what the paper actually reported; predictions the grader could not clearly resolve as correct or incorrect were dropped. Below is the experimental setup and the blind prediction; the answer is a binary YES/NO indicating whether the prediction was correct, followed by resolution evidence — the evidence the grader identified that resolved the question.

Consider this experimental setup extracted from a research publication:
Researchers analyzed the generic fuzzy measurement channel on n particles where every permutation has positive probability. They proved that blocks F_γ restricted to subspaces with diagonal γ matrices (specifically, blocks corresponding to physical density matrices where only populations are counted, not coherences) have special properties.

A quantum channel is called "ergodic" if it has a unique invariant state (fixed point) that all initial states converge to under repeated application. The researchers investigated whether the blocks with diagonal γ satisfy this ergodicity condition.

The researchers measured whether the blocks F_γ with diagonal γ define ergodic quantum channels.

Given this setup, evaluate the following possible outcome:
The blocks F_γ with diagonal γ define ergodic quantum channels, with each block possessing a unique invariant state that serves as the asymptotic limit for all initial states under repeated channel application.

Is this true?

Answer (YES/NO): YES